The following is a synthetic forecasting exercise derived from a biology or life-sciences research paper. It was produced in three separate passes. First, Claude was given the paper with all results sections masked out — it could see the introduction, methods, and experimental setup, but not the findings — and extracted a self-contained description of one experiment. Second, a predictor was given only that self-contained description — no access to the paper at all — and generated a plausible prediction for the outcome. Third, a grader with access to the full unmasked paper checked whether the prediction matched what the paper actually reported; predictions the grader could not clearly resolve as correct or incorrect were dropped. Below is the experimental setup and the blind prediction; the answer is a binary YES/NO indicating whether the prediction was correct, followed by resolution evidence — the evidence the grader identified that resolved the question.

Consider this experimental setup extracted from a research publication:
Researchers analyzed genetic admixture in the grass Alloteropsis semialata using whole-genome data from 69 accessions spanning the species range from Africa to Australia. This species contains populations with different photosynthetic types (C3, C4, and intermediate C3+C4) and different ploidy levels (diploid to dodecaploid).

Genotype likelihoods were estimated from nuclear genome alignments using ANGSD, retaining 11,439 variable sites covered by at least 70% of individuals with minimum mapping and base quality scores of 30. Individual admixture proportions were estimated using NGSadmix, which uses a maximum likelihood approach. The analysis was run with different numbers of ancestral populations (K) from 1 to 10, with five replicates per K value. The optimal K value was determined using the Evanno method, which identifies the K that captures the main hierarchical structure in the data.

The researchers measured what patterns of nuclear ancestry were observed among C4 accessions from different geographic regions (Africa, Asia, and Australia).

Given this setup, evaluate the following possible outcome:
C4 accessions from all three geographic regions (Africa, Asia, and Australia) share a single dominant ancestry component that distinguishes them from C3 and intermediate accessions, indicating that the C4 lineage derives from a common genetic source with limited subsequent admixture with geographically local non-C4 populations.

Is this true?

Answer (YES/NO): NO